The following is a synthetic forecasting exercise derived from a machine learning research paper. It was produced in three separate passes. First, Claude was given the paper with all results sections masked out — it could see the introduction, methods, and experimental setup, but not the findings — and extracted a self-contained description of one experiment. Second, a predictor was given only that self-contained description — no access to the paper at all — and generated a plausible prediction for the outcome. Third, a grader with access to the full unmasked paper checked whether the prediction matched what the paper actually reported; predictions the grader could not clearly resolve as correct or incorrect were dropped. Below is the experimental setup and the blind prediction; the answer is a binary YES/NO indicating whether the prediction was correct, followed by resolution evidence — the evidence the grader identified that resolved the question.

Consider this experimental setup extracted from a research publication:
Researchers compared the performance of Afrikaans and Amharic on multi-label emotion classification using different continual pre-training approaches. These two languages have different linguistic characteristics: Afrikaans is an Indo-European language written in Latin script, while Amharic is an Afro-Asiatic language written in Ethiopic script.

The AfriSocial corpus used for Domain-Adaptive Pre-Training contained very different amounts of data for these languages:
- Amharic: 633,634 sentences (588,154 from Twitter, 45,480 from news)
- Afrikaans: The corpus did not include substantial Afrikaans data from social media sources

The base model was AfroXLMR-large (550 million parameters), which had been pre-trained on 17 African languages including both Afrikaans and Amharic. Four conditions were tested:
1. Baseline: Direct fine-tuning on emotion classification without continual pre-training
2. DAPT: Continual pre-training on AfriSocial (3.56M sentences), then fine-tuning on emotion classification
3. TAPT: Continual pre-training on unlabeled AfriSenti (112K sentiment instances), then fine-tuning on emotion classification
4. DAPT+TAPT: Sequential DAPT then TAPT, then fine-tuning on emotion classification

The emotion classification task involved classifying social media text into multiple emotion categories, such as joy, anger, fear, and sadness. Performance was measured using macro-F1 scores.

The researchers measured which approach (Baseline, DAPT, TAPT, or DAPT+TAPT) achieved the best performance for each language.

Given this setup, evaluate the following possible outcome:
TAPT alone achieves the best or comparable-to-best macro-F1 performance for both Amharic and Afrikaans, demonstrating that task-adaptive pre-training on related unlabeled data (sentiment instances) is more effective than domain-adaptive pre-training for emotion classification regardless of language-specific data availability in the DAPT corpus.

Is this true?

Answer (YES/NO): NO